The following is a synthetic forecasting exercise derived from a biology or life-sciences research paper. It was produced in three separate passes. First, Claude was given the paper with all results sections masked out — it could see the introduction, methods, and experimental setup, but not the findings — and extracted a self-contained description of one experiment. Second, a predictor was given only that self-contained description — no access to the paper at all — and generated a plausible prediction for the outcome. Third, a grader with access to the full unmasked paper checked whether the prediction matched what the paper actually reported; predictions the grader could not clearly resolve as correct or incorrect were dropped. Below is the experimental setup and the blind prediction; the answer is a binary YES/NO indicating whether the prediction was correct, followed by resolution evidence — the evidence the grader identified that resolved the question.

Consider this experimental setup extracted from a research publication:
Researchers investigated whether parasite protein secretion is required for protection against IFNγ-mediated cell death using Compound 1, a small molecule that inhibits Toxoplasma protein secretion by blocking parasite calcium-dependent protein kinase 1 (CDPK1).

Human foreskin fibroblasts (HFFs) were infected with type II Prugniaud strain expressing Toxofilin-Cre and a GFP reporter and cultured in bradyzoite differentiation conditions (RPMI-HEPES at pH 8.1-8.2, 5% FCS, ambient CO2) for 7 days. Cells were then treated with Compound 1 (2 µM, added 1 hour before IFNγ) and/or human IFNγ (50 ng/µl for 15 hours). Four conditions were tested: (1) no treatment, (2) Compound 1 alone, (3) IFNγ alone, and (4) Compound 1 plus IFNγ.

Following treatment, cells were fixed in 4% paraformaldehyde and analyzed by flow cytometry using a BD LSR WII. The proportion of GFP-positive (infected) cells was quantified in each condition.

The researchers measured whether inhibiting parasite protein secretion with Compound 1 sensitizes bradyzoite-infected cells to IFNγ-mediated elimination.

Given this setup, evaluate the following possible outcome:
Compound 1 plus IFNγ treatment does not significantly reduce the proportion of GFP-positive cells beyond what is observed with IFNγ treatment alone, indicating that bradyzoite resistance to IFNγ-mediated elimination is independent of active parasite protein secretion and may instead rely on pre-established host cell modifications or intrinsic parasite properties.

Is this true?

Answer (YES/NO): YES